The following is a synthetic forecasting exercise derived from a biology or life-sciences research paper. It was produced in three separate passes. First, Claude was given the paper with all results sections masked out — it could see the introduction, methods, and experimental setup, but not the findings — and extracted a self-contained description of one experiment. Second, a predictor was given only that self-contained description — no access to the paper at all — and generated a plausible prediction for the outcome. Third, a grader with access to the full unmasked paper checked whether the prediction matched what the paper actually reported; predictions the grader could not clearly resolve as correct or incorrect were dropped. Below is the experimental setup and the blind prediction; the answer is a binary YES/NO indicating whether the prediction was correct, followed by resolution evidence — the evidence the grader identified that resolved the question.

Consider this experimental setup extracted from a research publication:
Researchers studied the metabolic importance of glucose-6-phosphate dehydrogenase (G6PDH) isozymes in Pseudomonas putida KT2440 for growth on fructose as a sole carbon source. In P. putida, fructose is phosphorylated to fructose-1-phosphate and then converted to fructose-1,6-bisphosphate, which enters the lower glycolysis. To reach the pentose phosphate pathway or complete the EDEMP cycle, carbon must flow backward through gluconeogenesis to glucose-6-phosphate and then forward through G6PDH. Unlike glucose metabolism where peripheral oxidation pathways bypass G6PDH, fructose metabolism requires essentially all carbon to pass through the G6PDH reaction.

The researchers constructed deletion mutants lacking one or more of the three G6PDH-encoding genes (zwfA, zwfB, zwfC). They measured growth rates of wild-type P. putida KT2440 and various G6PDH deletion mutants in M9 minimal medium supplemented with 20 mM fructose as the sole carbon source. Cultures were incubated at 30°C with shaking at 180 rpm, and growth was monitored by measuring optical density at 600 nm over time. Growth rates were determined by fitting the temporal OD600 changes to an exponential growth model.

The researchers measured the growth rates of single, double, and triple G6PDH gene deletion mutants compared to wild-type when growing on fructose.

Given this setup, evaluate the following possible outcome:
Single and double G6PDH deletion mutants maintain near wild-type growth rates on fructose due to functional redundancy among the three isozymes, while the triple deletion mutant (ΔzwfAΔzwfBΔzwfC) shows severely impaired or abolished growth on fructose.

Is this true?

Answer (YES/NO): NO